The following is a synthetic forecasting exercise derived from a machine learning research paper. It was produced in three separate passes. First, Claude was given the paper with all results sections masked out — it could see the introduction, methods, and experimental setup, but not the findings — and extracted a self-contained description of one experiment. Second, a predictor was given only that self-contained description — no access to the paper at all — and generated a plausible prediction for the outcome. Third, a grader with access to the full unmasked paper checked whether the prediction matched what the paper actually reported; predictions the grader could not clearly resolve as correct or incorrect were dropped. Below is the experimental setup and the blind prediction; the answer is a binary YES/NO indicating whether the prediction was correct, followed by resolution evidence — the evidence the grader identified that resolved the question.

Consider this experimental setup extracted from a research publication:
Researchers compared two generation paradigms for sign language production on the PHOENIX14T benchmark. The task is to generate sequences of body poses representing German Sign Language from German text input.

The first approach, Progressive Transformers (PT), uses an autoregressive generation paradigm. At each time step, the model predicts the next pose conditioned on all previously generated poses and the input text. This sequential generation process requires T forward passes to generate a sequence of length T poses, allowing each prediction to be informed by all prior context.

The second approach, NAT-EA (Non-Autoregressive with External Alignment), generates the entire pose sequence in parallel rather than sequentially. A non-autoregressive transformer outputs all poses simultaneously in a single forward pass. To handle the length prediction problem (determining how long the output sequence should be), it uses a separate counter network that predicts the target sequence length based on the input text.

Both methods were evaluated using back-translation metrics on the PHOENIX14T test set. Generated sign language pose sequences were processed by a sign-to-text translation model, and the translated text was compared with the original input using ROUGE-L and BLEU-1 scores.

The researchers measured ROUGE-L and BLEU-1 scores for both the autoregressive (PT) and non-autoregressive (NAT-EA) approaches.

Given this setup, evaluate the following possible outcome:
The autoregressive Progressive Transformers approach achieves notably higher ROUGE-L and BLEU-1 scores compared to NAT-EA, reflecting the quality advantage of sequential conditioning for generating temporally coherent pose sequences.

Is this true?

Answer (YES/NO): NO